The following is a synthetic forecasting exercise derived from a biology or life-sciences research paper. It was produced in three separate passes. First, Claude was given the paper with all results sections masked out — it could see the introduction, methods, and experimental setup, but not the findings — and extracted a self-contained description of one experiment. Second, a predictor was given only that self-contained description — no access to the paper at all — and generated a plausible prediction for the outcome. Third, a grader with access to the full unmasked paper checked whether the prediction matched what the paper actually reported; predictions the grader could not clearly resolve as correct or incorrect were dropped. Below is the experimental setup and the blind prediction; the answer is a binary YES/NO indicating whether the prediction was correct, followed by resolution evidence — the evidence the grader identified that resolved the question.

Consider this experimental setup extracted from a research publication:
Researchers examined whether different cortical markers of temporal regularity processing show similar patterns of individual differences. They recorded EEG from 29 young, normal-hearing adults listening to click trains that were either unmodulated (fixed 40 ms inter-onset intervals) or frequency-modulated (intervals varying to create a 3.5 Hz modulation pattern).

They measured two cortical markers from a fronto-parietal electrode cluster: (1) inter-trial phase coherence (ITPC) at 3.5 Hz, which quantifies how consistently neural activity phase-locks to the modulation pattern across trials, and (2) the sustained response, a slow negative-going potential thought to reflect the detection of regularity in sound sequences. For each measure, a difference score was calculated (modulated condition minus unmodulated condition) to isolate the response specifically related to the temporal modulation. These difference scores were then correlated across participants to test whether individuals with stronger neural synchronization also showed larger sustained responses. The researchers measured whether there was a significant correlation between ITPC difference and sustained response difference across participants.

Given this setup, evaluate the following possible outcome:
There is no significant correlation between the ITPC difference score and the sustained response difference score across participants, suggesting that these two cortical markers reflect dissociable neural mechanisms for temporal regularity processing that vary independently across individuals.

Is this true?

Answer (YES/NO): YES